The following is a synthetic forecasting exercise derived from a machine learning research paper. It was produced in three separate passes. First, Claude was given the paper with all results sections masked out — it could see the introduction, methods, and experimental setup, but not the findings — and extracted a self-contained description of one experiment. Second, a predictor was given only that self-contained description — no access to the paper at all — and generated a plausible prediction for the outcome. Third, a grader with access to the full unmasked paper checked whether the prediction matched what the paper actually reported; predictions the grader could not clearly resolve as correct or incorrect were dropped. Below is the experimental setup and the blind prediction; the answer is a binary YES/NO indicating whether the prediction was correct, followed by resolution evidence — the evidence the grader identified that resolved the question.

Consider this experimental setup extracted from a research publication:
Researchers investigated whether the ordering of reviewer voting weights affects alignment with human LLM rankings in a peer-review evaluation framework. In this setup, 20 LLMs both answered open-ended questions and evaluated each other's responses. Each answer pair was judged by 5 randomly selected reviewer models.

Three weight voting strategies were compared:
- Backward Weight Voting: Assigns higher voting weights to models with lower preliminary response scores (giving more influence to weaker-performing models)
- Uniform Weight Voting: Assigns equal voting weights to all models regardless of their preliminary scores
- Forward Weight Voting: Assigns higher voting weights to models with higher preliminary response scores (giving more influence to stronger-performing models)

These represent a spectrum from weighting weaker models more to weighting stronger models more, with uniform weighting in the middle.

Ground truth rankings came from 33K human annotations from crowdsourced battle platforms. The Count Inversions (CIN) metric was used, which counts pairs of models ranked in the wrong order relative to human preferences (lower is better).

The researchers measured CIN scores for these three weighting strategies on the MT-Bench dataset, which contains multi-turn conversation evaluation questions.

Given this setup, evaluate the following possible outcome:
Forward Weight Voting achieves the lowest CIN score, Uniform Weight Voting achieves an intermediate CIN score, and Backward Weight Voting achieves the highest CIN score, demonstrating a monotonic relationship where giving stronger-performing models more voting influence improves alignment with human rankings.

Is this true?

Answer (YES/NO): YES